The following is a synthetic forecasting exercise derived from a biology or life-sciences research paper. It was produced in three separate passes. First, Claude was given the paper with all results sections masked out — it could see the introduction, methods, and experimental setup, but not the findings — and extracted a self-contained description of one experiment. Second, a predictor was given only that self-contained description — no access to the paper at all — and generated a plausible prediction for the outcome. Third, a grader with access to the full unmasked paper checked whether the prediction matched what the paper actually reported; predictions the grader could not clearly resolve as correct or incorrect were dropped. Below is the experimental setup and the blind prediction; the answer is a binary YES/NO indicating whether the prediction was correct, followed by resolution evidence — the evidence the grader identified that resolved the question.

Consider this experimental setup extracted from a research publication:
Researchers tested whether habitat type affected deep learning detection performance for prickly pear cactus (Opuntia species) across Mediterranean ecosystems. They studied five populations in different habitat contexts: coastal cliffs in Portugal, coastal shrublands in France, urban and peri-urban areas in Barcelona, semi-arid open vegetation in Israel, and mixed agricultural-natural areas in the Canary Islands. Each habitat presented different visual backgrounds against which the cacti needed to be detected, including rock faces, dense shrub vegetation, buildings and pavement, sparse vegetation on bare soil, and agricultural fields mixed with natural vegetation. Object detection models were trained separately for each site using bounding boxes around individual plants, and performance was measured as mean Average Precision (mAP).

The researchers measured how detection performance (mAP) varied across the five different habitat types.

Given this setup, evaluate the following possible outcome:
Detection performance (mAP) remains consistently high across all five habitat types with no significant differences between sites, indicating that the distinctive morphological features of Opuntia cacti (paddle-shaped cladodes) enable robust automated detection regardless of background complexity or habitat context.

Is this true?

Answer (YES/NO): NO